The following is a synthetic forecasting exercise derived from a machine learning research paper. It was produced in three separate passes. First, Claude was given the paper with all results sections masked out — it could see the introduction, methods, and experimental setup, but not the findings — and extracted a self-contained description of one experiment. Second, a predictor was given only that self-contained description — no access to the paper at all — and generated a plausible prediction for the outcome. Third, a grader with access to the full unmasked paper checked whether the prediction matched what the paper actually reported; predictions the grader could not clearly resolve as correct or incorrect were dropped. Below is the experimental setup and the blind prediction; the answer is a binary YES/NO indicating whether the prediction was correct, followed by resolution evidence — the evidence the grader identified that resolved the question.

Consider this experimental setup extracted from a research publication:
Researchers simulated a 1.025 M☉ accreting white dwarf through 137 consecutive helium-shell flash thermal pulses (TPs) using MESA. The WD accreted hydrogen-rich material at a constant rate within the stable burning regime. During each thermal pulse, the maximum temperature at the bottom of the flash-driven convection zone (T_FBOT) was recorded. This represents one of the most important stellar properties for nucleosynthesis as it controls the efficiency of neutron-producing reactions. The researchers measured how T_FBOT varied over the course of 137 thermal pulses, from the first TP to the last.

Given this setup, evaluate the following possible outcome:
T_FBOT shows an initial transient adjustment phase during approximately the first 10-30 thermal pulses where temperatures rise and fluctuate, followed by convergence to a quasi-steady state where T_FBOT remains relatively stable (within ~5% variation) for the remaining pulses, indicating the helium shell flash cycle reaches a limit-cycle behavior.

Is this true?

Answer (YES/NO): NO